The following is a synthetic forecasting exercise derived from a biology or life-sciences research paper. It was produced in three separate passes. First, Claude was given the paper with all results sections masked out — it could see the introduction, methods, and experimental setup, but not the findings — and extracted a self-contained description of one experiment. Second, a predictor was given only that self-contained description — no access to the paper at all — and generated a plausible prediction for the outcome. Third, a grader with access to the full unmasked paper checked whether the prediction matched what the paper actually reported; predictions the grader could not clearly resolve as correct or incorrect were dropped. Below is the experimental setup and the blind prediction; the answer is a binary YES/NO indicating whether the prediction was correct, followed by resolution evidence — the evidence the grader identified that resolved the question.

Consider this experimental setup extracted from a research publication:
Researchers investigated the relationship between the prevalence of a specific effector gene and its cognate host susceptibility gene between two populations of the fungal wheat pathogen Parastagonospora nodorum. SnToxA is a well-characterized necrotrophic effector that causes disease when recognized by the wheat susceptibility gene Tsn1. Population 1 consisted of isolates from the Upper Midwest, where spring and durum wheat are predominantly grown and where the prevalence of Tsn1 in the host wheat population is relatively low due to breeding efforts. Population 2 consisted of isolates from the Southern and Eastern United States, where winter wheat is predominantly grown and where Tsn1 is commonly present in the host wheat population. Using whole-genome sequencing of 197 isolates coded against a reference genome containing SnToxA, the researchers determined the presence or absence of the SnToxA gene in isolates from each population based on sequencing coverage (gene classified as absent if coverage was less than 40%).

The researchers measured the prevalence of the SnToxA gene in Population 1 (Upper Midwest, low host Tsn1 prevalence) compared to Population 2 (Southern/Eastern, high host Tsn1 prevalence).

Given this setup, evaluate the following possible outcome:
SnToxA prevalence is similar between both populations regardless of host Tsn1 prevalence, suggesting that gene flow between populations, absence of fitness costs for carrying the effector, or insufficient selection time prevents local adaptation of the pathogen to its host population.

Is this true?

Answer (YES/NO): NO